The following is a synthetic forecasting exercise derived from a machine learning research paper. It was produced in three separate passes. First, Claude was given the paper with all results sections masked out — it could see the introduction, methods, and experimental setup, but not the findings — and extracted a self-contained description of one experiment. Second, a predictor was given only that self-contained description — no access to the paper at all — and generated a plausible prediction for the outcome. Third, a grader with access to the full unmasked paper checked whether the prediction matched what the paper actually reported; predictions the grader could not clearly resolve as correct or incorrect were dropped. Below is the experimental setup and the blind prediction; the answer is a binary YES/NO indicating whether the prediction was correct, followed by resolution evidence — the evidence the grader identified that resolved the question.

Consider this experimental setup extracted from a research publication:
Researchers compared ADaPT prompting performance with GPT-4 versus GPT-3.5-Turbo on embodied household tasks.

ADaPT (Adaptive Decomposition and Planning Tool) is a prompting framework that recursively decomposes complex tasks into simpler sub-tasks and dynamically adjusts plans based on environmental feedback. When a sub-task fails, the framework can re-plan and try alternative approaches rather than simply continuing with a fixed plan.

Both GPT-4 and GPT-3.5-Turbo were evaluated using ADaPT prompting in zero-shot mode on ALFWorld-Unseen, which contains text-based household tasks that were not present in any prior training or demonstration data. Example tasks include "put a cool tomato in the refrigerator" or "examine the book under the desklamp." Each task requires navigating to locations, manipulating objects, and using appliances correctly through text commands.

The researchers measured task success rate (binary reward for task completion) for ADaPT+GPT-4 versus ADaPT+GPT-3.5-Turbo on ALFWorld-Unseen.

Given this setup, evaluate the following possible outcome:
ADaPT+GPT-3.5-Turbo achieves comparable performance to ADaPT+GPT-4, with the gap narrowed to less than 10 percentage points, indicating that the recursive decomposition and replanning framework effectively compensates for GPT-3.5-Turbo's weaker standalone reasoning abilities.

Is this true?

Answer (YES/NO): YES